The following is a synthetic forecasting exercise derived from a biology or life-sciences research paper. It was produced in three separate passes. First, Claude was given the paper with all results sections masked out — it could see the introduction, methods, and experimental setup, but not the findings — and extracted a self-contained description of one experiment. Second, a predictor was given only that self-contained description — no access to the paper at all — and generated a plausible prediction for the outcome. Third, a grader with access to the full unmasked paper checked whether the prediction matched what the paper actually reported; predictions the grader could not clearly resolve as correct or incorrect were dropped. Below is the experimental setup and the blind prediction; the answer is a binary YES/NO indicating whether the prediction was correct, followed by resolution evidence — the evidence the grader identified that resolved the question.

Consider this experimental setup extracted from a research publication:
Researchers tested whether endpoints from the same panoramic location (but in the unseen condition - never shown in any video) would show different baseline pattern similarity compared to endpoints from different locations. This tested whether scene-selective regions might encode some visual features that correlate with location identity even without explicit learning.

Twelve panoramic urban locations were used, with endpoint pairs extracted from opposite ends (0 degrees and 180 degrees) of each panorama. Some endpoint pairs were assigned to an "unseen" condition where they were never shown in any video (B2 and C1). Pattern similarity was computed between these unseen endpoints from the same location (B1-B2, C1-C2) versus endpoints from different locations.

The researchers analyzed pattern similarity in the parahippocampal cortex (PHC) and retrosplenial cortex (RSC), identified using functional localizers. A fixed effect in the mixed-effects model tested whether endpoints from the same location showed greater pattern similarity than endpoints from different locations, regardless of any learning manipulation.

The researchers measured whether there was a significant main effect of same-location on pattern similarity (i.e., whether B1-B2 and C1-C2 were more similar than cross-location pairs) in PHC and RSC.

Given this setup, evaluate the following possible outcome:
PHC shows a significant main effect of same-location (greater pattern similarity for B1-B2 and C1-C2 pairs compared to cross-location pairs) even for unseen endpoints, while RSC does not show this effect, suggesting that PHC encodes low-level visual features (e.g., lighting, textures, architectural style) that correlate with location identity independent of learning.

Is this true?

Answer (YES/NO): YES